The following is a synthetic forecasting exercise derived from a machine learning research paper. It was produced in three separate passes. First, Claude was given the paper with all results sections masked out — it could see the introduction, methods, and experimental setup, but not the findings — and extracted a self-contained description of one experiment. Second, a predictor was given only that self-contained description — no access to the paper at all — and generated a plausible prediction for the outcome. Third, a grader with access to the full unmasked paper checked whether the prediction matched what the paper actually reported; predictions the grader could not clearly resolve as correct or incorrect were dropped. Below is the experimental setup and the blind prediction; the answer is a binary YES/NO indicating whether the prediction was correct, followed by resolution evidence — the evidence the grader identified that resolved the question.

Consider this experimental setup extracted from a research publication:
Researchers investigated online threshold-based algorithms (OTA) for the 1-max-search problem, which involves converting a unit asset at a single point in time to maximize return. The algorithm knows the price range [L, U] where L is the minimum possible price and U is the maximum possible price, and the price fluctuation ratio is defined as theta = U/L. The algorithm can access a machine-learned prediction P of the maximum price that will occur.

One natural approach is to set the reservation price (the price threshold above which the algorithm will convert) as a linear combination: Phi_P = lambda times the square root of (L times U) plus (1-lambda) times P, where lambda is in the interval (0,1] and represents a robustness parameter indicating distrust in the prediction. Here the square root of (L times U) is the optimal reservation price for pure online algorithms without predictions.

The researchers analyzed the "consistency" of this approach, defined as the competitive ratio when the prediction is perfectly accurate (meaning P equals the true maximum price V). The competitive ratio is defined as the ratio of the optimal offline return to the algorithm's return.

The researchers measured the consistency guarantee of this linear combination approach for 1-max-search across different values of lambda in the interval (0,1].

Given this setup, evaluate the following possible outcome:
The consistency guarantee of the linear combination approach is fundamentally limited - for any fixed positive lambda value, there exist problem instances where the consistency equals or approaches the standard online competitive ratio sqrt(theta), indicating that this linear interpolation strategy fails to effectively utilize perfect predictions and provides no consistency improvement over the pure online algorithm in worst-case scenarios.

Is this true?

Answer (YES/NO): YES